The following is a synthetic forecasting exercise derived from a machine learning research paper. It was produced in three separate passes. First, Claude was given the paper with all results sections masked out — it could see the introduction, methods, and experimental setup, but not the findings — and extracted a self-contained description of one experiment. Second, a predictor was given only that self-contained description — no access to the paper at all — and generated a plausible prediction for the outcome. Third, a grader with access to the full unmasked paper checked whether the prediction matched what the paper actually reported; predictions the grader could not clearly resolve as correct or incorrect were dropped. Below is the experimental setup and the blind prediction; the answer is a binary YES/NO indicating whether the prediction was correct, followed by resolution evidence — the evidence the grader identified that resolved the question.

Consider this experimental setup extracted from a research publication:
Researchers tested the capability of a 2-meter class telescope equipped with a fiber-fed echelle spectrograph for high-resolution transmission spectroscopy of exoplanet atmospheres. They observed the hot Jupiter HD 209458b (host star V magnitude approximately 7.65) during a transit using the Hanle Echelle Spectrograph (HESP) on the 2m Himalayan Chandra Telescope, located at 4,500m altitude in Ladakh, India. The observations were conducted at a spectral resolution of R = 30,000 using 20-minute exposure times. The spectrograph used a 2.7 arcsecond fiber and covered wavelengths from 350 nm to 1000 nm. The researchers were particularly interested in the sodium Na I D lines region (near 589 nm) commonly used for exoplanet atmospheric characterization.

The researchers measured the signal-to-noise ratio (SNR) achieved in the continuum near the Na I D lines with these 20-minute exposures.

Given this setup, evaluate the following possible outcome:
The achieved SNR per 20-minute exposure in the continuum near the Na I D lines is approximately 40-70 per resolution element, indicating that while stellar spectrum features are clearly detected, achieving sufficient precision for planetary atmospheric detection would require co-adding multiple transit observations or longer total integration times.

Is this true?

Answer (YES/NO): YES